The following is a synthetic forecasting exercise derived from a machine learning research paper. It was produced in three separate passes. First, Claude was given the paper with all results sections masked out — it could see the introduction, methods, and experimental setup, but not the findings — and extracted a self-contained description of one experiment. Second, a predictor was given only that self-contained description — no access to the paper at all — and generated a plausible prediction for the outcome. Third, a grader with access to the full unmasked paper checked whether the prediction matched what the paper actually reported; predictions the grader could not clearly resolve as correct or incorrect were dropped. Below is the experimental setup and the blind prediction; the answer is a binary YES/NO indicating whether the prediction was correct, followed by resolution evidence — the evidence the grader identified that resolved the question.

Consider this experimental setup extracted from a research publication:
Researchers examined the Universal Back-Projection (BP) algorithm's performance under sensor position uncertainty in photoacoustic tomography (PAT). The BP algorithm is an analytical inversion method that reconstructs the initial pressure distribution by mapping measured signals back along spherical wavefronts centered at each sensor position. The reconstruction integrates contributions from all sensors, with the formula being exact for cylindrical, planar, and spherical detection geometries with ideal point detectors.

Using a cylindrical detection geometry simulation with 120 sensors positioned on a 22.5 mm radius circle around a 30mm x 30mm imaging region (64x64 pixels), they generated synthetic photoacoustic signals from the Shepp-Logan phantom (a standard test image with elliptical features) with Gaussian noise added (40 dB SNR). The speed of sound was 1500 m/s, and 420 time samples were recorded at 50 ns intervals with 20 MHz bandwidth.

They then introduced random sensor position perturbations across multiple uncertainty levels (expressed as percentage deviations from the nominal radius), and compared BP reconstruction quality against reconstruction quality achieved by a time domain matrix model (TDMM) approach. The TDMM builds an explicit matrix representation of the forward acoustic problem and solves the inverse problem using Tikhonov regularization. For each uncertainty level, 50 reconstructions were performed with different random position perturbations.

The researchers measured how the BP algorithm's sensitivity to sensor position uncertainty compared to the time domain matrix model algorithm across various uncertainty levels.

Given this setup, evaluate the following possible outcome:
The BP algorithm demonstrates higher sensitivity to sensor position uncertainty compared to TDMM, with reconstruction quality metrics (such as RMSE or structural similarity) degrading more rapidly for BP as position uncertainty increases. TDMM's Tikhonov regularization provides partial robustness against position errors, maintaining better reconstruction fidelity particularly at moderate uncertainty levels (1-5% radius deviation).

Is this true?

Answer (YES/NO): NO